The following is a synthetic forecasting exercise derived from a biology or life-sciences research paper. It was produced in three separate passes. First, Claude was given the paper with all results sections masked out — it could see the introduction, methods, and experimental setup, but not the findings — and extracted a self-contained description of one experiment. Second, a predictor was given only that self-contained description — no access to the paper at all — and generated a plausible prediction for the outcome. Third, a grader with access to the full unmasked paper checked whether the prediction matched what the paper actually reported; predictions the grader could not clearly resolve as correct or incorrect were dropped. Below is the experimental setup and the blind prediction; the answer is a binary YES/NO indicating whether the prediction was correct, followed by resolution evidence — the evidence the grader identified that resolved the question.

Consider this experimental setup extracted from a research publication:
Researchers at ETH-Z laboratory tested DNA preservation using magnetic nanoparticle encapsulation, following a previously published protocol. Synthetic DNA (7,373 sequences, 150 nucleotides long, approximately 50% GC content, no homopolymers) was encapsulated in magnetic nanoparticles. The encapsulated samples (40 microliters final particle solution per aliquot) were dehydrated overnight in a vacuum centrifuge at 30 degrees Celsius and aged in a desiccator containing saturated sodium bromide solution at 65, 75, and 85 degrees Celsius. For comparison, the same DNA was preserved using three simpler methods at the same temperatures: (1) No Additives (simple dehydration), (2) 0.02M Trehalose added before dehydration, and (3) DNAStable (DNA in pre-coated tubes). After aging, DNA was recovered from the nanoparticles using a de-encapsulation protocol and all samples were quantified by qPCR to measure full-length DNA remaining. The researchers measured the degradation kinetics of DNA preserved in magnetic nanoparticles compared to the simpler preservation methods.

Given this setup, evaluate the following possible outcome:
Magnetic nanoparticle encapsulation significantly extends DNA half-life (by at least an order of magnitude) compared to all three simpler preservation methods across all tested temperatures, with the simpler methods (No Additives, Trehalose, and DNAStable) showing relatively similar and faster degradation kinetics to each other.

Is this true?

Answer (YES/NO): NO